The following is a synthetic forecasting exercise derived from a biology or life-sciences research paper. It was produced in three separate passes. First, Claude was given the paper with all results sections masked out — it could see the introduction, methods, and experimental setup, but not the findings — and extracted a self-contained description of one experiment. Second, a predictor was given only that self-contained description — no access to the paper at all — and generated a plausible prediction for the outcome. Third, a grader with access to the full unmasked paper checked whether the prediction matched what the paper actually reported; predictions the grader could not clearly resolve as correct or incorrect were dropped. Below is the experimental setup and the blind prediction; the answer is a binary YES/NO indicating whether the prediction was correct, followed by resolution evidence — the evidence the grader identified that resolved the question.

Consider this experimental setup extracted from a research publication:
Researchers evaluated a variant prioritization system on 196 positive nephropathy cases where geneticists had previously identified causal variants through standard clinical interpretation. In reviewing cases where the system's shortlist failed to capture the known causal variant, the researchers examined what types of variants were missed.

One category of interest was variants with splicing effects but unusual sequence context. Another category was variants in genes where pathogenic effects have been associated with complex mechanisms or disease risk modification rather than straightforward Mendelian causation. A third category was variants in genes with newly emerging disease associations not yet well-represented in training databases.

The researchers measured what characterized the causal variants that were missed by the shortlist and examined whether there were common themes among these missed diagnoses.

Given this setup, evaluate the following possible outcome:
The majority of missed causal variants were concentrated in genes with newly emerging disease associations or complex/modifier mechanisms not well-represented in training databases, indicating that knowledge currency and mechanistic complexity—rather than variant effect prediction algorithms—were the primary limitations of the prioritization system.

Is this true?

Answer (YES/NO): NO